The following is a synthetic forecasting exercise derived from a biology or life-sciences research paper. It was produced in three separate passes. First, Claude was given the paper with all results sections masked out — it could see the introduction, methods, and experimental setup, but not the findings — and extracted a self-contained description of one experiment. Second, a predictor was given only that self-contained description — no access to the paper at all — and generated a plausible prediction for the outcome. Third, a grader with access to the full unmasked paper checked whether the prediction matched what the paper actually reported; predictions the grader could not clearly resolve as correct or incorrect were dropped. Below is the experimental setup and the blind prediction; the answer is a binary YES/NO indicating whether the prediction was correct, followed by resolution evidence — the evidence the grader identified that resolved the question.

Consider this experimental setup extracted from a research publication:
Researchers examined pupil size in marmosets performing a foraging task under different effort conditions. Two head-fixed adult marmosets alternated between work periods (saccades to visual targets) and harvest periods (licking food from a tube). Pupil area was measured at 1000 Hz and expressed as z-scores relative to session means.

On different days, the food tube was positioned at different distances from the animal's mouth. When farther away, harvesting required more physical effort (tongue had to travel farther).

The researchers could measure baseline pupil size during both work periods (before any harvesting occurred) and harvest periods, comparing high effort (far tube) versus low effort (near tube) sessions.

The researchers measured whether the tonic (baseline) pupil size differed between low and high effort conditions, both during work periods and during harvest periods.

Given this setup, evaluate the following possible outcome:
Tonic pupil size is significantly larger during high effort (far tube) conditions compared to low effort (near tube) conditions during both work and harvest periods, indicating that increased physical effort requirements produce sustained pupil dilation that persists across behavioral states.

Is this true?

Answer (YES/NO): NO